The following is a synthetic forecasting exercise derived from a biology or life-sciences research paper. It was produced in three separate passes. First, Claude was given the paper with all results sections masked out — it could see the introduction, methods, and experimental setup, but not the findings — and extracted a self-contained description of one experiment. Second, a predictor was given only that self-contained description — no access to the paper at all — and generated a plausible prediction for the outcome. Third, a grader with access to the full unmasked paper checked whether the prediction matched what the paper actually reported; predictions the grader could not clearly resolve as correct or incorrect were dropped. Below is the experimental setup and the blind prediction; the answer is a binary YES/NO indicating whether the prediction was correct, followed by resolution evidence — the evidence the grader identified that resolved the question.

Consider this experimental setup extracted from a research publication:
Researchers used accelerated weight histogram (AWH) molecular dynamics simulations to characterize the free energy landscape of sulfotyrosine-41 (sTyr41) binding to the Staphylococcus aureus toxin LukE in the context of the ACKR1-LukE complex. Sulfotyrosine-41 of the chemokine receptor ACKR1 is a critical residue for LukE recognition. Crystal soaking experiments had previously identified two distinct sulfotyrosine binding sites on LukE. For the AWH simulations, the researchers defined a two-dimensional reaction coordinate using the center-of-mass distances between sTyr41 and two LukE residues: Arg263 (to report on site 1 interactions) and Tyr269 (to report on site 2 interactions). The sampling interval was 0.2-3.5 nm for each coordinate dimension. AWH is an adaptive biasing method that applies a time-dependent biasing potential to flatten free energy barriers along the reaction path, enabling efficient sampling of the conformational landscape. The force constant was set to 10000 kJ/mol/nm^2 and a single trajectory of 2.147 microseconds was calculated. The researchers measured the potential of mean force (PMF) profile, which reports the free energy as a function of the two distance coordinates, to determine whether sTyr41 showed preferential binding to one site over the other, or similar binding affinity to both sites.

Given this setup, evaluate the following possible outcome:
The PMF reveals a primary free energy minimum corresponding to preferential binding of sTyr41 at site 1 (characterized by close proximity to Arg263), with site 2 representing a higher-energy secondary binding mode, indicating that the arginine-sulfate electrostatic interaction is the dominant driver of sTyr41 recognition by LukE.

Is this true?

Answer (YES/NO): YES